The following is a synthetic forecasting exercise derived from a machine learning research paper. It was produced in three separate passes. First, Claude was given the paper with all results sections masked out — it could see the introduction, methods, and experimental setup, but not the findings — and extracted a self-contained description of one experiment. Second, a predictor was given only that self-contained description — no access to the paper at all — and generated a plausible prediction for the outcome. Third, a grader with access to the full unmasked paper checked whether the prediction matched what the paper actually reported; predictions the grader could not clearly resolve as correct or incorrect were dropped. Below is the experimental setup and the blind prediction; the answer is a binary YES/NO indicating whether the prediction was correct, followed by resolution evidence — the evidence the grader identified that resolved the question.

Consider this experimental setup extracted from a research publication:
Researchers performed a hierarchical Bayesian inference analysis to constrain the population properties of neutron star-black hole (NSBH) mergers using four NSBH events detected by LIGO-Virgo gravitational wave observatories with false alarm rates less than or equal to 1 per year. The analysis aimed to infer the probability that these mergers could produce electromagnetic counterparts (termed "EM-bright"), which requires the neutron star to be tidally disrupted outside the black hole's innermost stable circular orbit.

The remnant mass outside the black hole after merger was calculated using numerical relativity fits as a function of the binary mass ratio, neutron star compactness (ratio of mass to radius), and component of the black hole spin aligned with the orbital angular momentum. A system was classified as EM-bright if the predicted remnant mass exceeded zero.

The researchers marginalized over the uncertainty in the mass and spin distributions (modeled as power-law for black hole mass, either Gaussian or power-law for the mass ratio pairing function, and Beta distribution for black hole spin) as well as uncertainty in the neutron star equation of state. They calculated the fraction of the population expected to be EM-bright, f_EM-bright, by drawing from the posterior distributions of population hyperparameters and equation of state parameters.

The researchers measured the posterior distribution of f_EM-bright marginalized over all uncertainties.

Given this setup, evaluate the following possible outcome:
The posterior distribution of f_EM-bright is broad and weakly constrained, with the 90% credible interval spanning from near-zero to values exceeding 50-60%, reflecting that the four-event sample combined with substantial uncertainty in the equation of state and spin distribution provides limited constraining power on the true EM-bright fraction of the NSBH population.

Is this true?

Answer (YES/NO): NO